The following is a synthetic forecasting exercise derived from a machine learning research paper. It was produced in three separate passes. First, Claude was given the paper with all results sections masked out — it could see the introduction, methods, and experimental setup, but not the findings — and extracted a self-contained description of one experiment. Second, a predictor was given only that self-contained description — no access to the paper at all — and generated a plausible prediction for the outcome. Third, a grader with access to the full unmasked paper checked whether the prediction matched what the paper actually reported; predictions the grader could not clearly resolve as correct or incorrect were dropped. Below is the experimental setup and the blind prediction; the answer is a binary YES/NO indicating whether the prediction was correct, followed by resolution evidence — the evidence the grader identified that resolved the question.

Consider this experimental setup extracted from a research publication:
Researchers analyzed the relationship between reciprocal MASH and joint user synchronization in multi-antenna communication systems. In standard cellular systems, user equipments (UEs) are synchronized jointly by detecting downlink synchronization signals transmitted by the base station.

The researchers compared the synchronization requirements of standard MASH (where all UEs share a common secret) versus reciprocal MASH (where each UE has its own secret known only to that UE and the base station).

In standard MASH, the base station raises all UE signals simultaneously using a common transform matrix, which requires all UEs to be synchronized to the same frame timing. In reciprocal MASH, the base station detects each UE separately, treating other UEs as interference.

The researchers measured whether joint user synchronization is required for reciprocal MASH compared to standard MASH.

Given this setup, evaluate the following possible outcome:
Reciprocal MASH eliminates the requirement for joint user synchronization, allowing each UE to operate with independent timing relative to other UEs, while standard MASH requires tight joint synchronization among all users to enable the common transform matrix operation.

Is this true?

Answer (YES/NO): YES